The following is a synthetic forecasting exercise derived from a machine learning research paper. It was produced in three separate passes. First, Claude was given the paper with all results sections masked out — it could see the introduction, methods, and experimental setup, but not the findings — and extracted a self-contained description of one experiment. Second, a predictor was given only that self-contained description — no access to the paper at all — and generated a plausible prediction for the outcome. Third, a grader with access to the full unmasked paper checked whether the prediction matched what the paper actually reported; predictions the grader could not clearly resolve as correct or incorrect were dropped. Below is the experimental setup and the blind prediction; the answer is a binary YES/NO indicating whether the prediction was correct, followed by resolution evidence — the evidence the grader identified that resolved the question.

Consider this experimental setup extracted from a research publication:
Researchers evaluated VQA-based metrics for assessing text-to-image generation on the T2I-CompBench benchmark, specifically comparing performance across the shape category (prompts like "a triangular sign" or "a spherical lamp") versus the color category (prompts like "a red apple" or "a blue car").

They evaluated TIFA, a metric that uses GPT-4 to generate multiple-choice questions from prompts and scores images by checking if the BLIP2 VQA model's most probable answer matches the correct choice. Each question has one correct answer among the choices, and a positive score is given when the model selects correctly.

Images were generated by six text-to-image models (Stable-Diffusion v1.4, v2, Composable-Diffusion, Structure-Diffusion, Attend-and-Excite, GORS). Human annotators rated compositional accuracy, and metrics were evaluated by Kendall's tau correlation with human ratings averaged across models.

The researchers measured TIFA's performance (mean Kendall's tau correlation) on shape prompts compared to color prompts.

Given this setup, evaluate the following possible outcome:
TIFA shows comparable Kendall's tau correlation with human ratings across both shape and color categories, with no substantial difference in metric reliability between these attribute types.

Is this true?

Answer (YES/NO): NO